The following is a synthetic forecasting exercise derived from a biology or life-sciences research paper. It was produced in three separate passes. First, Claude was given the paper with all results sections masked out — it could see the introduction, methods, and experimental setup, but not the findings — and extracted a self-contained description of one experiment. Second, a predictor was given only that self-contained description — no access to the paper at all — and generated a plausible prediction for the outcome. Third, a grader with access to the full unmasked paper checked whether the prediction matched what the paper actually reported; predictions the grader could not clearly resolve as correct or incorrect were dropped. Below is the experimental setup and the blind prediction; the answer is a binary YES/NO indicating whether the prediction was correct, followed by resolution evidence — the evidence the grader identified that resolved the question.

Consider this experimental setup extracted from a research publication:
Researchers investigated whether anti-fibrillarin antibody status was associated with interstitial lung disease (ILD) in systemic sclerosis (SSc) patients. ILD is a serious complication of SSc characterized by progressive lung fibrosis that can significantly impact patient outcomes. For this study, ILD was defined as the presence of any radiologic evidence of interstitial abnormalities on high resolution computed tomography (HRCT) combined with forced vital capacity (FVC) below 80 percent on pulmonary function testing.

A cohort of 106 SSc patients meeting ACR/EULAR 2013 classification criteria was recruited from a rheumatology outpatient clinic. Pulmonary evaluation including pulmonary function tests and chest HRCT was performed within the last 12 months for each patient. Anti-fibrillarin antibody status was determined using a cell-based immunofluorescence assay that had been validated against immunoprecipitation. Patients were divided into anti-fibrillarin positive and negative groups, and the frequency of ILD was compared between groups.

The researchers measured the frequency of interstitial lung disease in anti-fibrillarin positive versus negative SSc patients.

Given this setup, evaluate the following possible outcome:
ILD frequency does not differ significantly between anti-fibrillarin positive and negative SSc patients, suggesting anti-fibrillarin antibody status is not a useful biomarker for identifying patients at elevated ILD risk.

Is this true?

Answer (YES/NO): YES